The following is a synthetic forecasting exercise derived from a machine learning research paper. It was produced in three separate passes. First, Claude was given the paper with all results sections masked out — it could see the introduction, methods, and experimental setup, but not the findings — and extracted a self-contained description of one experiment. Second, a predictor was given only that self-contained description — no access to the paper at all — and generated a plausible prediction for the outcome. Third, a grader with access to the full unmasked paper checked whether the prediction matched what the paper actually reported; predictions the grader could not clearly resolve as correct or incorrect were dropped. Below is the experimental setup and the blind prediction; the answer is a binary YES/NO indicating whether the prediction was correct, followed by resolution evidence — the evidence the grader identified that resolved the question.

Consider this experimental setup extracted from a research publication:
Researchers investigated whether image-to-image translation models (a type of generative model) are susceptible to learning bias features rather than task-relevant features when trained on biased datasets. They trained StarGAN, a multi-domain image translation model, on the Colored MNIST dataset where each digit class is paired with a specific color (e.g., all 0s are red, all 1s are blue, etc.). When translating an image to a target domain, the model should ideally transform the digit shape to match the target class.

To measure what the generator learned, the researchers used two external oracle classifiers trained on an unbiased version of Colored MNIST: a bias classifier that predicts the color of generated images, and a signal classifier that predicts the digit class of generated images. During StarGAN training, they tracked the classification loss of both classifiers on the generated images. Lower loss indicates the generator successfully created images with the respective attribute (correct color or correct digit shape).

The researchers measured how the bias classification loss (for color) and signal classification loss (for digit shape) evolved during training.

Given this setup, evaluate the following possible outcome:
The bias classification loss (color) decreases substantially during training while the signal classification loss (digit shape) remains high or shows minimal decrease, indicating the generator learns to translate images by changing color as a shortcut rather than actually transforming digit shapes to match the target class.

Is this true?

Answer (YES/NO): NO